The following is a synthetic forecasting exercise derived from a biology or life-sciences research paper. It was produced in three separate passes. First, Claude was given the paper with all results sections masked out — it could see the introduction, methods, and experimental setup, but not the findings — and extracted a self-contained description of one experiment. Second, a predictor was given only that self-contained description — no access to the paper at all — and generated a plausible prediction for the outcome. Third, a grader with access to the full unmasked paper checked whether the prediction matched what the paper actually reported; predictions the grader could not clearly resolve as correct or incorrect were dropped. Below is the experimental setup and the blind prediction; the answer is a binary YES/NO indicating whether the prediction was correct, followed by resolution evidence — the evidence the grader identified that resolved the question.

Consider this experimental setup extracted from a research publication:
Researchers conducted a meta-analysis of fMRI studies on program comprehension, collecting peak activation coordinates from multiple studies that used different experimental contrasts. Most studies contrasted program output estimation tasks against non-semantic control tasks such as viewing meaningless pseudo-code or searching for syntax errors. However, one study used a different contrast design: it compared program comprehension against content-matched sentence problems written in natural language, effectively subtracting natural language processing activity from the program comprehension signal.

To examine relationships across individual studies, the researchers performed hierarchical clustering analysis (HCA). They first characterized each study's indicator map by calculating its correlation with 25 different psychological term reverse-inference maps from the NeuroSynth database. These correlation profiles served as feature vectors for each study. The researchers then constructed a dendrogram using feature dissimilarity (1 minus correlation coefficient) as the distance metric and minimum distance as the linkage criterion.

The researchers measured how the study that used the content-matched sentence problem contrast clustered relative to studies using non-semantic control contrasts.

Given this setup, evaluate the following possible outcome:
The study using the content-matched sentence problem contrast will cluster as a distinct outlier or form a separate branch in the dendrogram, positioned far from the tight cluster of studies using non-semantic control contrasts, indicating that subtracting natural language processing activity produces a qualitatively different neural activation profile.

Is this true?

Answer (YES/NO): YES